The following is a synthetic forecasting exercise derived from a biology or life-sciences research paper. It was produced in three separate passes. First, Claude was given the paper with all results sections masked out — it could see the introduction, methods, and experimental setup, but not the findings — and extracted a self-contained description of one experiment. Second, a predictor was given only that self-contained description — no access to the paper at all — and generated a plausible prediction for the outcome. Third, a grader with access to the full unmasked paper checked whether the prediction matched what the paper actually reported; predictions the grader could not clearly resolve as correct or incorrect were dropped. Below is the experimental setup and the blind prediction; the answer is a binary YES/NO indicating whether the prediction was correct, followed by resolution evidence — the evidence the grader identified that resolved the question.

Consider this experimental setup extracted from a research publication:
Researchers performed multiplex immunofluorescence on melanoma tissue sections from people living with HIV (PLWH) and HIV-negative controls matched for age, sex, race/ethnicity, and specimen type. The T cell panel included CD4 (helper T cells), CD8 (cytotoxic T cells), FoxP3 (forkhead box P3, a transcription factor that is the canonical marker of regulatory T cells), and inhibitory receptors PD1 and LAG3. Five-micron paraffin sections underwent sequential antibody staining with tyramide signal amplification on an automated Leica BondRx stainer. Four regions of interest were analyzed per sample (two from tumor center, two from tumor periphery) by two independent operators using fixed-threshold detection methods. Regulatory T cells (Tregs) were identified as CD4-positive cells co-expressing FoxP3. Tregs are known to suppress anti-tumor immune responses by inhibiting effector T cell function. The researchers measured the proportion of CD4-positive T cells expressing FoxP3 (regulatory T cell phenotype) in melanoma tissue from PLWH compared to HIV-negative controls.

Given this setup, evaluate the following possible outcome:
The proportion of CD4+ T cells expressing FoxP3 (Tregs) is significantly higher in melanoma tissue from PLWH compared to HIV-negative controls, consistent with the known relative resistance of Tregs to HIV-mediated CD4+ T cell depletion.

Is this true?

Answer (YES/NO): NO